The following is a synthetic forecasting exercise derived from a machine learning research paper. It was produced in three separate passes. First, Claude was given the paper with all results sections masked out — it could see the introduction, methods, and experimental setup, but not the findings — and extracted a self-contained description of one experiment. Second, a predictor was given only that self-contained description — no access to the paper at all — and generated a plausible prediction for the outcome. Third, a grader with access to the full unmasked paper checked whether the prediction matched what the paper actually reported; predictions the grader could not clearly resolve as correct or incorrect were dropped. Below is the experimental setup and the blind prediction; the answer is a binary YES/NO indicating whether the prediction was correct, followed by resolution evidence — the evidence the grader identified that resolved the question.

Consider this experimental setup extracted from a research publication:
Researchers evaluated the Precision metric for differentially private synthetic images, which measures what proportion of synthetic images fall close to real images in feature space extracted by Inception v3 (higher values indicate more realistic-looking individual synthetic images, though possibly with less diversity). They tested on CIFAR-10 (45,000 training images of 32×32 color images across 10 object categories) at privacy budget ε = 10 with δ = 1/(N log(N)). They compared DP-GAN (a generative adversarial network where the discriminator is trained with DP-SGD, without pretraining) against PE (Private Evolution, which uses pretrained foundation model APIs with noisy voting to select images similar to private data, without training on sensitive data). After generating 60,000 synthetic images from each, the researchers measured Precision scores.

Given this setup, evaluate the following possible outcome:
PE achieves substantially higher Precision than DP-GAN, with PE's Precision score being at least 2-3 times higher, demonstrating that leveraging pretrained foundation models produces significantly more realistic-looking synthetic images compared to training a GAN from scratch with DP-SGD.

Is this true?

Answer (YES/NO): NO